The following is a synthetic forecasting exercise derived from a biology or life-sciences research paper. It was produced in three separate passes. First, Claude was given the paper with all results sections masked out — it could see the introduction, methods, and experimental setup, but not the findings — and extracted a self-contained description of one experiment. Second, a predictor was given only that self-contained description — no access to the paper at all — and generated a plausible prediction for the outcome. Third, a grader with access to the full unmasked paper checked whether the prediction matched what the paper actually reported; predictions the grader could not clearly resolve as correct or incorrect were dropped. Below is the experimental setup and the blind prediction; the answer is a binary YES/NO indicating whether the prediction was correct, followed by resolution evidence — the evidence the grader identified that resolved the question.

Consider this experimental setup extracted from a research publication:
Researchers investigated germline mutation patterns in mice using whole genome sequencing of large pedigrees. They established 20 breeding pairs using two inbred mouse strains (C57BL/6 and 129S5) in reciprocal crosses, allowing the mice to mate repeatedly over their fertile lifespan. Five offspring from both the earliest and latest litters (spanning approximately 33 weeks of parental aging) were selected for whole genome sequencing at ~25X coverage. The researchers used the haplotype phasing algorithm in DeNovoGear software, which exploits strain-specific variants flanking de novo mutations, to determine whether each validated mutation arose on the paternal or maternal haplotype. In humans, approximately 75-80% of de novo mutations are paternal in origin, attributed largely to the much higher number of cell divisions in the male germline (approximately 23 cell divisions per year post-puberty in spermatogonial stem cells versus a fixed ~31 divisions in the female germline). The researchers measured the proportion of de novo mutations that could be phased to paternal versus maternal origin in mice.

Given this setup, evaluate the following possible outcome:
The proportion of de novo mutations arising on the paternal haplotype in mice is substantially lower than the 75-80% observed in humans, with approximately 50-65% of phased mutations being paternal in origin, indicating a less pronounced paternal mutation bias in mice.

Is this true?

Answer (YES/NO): NO